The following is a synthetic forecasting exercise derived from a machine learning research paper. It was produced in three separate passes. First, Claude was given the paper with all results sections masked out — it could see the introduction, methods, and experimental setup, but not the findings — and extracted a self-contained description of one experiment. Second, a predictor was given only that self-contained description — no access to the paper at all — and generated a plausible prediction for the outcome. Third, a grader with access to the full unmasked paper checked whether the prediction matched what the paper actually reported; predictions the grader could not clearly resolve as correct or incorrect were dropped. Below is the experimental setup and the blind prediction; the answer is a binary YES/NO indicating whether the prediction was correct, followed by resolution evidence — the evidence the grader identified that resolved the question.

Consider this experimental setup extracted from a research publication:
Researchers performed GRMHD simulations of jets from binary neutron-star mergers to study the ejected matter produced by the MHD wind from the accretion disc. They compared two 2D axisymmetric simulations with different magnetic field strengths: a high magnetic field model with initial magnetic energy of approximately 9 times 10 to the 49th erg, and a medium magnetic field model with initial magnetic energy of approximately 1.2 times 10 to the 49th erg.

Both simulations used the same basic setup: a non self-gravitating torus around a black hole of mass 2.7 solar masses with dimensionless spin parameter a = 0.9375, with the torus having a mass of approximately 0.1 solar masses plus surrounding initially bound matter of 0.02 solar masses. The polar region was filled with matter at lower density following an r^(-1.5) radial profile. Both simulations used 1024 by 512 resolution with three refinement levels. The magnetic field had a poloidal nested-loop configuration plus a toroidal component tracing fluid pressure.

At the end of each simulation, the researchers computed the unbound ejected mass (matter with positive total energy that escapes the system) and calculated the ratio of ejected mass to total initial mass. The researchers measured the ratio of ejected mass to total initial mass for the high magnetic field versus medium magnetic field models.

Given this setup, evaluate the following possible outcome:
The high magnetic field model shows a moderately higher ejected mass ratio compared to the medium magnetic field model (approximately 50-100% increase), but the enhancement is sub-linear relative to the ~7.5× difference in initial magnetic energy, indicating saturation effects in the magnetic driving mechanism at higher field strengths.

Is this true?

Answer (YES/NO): YES